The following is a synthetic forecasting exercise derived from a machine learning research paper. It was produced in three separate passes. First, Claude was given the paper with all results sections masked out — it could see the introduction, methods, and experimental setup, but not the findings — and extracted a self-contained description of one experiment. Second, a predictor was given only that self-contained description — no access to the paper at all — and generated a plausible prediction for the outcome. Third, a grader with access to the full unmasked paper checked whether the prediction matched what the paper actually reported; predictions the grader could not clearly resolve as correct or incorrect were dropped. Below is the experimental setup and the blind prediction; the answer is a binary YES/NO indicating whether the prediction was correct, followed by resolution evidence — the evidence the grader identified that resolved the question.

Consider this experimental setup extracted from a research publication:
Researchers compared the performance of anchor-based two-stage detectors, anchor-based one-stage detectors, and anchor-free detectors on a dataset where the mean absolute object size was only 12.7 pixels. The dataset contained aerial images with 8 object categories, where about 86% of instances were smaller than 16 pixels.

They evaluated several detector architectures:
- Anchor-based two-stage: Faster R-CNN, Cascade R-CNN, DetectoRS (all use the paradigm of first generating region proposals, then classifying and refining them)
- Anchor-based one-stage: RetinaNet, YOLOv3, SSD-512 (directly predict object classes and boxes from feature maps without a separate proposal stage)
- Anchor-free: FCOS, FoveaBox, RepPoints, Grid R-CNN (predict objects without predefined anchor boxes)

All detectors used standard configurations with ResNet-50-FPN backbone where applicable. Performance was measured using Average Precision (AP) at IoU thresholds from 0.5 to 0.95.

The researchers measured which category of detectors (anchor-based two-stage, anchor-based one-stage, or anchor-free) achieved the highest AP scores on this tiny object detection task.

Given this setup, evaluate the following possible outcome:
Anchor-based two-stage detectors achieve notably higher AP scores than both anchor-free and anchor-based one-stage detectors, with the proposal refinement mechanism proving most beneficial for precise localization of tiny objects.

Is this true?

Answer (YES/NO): YES